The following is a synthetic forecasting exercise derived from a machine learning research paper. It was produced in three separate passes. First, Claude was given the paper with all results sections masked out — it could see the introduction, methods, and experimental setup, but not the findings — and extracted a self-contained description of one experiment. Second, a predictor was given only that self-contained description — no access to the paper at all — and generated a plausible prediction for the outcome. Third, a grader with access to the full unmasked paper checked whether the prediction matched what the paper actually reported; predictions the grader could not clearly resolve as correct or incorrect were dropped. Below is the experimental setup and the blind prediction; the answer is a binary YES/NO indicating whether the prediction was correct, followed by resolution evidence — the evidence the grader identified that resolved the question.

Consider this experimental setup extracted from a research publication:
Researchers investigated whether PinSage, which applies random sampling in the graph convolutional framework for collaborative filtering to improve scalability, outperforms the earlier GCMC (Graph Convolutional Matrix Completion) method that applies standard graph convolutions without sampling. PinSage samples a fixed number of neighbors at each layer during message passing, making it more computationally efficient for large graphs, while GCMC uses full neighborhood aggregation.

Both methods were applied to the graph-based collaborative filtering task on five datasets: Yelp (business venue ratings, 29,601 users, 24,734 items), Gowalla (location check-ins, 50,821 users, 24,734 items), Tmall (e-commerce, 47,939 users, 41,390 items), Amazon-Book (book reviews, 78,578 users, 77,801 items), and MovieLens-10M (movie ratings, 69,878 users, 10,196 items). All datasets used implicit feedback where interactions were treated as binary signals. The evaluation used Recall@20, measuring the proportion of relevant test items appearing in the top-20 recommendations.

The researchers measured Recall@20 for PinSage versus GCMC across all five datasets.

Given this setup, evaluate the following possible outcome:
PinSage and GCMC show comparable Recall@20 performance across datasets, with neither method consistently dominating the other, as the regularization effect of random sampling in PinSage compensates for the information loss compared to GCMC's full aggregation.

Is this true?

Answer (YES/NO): NO